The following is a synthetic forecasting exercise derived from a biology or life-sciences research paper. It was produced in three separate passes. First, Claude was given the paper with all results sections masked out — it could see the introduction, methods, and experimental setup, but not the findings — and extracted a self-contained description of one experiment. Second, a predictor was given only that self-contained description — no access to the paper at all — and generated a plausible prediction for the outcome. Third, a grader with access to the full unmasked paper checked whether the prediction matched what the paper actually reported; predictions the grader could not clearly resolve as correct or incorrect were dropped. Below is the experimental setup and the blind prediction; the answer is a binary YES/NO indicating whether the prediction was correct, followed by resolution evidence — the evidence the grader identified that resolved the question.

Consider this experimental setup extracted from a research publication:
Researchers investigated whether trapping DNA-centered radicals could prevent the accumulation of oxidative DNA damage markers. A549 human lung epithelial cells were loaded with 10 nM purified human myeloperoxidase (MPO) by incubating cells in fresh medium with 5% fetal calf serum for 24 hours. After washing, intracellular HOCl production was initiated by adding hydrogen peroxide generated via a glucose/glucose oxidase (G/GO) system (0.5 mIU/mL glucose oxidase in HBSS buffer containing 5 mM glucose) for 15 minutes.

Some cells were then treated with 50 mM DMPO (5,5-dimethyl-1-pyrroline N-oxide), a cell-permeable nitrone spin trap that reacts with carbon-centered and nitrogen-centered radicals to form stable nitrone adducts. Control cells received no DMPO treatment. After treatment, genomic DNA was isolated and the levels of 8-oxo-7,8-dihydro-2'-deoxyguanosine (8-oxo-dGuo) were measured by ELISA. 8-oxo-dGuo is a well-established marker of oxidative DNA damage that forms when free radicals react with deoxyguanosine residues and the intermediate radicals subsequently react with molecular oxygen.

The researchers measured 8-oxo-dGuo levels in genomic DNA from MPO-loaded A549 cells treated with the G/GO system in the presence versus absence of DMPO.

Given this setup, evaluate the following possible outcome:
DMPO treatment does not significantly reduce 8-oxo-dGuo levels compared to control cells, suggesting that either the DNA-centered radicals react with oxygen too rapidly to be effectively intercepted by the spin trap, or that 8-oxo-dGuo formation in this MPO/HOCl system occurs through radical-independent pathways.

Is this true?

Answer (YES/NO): NO